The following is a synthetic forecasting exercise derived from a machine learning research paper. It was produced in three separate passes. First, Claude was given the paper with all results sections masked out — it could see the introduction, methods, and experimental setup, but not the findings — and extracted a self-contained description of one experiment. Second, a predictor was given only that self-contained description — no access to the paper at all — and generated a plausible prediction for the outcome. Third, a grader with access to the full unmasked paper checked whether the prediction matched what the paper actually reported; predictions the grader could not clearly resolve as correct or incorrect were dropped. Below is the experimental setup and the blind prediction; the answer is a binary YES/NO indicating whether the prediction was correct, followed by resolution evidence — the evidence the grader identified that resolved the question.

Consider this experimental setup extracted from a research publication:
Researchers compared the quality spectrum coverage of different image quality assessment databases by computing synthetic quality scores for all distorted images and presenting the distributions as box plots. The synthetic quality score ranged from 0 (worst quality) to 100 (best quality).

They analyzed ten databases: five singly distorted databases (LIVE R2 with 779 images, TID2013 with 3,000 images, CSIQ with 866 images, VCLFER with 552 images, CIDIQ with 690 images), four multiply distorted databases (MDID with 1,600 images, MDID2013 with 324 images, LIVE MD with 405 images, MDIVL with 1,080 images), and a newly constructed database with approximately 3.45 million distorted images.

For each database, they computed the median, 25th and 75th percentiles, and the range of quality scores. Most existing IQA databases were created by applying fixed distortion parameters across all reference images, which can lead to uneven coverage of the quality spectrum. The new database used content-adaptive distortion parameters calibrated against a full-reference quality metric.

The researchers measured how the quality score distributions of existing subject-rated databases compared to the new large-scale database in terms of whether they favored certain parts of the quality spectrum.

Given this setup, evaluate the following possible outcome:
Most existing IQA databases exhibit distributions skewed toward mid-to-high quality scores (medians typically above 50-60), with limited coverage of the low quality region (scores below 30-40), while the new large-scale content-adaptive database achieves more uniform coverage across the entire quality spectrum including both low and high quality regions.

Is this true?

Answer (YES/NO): NO